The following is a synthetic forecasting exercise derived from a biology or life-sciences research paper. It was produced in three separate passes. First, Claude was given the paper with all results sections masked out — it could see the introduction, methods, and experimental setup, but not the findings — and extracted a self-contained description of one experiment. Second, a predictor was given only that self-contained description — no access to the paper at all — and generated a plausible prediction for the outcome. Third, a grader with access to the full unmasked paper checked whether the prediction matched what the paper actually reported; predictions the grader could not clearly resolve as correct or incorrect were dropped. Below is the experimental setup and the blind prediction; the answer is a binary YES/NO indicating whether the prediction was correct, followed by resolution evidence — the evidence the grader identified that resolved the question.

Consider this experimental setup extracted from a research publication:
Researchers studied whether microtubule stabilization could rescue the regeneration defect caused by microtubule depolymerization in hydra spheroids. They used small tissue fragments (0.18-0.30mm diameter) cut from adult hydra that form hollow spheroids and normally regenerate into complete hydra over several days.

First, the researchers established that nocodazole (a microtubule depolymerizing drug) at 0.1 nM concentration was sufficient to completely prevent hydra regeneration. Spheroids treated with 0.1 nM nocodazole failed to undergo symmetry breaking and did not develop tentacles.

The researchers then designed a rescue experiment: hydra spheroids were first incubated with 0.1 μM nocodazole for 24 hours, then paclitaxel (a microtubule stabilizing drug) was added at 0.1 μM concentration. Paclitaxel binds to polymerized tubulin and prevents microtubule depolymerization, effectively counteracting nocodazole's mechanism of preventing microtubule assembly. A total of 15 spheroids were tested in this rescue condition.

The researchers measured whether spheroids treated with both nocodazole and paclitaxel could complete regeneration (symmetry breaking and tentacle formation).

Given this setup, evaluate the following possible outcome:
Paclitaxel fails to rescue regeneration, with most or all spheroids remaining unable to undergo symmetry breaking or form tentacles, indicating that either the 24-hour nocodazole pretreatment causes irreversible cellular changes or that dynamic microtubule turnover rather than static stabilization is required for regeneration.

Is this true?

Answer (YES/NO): NO